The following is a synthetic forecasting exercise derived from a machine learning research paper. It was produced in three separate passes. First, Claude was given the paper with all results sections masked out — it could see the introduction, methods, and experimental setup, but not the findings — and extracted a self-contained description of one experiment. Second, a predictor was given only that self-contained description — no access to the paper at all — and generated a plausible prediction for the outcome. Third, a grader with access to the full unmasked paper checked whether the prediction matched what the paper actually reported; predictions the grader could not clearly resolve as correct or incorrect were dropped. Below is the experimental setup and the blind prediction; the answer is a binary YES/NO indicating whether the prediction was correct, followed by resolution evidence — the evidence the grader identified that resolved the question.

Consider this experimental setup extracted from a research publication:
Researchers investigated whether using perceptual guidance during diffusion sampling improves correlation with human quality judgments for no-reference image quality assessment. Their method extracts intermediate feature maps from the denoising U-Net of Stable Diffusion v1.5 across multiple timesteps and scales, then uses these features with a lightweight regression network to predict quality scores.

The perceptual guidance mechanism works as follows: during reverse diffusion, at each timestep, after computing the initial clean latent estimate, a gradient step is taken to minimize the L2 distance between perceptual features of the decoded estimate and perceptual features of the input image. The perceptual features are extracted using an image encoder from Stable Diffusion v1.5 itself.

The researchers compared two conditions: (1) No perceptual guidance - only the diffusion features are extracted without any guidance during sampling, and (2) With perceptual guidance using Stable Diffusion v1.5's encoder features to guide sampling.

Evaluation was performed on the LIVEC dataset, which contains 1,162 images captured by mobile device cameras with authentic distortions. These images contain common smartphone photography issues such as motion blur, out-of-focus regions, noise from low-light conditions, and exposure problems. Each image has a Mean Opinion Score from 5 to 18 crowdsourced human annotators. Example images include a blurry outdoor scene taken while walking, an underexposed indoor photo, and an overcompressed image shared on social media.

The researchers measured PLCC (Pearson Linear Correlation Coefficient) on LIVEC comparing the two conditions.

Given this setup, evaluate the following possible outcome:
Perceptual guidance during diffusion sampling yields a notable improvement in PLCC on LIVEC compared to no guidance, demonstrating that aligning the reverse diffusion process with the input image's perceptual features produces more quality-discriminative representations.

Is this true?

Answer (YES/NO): YES